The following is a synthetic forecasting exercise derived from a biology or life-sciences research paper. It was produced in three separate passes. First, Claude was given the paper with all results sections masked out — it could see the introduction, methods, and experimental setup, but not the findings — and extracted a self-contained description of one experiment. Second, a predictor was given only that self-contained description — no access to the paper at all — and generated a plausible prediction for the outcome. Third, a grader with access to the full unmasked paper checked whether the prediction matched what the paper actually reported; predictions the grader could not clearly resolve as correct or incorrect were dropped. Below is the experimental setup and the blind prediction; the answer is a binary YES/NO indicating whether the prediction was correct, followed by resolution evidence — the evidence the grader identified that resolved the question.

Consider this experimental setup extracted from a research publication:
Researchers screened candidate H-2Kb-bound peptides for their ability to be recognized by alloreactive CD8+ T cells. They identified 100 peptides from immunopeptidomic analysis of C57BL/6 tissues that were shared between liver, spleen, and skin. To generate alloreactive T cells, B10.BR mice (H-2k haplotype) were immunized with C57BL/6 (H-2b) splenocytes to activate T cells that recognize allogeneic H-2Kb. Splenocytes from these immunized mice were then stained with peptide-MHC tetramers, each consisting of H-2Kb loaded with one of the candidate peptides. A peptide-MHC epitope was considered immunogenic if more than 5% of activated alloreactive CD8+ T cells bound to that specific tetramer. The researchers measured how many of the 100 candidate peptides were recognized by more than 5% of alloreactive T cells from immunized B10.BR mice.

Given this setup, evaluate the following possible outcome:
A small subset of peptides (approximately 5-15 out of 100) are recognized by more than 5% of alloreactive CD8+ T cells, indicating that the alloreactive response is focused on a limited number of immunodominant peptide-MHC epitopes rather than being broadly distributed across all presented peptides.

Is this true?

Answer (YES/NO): NO